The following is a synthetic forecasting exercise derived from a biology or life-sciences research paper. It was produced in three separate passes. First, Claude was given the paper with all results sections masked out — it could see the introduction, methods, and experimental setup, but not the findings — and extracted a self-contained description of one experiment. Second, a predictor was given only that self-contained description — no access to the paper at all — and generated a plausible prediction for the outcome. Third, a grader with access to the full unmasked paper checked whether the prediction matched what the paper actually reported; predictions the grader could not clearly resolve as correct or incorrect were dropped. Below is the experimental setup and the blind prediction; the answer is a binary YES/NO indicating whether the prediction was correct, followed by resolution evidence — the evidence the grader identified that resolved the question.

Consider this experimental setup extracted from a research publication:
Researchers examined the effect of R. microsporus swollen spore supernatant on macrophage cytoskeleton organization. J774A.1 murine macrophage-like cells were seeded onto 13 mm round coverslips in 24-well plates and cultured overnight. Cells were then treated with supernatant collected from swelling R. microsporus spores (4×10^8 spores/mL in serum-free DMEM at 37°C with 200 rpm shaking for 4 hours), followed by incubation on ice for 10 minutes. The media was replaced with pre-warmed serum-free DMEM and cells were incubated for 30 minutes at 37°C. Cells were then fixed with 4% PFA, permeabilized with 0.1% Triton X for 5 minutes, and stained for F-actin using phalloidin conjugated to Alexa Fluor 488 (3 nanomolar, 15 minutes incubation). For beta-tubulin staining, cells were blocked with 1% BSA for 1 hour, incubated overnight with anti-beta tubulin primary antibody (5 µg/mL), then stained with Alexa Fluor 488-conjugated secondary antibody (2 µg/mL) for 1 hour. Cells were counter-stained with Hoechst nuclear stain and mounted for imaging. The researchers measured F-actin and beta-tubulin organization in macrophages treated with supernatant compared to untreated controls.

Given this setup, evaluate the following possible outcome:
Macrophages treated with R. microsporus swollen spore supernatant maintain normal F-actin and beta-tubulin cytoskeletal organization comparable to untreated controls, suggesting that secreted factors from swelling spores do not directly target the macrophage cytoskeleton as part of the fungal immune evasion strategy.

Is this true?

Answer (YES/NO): NO